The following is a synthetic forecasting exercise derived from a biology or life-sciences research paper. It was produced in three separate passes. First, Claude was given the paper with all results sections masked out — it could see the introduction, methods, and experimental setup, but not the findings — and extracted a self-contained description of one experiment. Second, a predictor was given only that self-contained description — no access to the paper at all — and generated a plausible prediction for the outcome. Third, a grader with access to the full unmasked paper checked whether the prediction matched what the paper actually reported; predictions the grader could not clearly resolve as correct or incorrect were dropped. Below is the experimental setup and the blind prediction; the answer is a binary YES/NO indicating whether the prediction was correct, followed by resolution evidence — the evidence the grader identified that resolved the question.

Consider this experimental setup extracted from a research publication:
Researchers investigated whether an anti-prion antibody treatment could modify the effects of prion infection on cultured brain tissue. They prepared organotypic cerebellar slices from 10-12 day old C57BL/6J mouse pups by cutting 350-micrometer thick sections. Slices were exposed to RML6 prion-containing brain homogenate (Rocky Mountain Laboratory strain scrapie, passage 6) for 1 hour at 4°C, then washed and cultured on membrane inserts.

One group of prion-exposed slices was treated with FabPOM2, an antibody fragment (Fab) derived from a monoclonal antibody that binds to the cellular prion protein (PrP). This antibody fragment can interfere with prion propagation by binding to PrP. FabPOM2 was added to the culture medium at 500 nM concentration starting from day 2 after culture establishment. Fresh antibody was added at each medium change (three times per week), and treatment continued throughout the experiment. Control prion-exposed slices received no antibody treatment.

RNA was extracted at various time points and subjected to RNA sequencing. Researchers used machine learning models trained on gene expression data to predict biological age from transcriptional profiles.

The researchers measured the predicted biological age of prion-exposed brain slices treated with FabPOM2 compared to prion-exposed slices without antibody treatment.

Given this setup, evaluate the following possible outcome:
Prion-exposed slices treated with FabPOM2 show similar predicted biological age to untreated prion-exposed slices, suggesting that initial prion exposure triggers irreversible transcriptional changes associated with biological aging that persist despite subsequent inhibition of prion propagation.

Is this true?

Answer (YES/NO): NO